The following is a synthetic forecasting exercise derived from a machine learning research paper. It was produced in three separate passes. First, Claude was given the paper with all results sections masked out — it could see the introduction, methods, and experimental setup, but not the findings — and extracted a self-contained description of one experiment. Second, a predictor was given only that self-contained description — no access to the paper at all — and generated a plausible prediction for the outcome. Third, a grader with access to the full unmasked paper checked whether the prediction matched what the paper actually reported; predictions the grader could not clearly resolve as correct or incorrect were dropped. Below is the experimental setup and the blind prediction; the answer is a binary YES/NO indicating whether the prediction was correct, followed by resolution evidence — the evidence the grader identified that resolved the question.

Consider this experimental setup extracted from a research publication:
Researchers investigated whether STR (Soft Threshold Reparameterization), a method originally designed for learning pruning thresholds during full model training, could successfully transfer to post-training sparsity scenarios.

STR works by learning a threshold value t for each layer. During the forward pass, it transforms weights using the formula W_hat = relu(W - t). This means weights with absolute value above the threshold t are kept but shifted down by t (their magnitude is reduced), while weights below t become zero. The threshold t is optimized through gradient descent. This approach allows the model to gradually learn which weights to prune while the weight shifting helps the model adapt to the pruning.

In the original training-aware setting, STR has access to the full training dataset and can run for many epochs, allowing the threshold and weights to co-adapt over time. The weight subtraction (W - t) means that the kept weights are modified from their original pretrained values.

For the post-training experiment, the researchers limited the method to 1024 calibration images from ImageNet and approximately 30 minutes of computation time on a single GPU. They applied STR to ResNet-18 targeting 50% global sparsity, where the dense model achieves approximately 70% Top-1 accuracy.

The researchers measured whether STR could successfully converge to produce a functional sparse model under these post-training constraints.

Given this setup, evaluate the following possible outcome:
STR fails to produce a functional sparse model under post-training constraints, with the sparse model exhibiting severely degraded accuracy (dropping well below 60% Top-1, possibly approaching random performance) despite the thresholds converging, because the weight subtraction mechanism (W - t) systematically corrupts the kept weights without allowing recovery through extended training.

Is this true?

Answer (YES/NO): NO